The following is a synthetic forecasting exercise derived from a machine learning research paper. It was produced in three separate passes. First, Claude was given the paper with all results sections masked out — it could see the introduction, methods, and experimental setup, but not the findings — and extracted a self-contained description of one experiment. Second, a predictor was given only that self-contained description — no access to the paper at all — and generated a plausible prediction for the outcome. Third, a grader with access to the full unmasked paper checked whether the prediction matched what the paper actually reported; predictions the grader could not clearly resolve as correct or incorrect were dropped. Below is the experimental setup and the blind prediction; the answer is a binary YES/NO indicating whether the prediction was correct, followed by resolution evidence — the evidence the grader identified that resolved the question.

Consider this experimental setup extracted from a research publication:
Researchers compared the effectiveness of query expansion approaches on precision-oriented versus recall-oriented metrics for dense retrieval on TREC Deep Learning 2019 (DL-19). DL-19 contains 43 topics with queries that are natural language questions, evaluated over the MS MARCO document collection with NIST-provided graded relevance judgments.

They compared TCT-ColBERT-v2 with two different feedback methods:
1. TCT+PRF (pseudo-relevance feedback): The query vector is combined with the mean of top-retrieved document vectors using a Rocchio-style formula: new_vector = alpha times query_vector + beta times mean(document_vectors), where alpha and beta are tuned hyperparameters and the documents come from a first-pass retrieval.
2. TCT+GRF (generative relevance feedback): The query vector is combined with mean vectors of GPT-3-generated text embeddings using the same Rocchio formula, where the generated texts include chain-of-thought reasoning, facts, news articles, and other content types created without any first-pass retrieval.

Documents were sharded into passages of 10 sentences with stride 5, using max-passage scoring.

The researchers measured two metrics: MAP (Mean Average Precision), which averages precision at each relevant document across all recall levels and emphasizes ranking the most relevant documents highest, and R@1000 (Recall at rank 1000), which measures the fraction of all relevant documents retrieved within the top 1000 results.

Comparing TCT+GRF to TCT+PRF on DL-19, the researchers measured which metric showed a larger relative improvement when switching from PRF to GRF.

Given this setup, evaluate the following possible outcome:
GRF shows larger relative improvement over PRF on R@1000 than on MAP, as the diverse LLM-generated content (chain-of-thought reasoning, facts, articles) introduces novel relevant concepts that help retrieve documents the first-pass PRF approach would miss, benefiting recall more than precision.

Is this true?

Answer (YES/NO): NO